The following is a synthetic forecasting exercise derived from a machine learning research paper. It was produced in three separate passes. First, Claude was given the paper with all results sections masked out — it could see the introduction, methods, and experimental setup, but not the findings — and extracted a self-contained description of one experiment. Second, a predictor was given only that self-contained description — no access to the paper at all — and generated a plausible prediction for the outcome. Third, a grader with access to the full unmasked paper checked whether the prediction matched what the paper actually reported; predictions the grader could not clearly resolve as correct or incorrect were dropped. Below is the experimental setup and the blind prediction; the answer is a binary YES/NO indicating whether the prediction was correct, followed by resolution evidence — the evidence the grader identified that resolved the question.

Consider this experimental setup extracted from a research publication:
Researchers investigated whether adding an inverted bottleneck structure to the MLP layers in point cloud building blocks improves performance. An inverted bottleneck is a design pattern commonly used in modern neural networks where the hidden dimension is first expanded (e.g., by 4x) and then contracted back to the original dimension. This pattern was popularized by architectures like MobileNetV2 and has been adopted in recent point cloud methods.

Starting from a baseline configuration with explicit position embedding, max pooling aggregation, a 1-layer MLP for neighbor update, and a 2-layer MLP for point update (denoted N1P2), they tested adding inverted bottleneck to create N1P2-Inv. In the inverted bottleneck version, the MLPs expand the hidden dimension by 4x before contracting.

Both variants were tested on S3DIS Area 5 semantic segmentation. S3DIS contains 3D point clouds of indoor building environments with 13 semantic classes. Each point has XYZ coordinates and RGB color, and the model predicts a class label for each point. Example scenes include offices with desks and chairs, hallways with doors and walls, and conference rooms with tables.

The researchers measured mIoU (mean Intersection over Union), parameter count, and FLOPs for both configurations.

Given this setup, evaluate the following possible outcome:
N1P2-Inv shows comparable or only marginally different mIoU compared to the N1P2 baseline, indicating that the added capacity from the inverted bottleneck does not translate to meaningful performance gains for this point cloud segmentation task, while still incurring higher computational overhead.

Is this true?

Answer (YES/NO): YES